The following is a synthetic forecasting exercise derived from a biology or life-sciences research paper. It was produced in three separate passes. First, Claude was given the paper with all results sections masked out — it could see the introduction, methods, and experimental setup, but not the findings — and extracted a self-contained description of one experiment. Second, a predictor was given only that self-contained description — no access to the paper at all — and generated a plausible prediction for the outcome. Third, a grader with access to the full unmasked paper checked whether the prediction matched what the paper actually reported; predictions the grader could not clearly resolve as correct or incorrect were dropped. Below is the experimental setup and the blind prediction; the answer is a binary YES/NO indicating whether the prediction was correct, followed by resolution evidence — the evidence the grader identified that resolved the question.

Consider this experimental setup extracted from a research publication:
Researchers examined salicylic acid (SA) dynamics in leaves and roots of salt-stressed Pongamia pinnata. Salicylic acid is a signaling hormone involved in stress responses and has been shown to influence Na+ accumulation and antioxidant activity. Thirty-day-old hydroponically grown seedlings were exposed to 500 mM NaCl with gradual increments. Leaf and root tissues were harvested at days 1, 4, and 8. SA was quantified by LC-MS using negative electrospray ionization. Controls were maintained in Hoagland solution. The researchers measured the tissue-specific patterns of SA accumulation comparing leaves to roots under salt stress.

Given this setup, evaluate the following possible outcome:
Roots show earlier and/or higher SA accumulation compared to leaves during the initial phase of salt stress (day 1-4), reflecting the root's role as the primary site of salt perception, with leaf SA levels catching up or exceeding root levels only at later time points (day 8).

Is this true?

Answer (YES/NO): NO